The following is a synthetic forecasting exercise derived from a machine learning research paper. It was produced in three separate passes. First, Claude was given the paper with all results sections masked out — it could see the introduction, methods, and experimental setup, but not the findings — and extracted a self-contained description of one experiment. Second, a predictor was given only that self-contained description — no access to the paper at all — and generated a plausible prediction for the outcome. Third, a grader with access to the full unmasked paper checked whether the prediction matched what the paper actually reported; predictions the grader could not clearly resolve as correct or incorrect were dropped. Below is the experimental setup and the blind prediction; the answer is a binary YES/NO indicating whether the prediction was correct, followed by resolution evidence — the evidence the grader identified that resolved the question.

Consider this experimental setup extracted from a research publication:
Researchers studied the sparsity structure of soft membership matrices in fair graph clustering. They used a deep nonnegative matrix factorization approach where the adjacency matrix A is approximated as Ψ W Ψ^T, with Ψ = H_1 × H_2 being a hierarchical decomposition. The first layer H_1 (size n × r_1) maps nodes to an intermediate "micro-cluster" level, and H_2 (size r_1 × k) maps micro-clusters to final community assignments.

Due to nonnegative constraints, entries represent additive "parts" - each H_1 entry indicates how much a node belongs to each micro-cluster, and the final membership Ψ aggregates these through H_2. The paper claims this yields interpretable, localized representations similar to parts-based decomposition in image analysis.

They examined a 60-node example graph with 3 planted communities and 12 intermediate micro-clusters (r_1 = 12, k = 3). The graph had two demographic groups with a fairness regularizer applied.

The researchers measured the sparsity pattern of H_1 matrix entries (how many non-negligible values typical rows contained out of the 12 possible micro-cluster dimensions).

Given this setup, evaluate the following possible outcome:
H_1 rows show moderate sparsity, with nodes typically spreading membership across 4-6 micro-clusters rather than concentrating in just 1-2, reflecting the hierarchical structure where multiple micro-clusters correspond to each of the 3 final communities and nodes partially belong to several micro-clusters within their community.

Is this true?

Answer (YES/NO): NO